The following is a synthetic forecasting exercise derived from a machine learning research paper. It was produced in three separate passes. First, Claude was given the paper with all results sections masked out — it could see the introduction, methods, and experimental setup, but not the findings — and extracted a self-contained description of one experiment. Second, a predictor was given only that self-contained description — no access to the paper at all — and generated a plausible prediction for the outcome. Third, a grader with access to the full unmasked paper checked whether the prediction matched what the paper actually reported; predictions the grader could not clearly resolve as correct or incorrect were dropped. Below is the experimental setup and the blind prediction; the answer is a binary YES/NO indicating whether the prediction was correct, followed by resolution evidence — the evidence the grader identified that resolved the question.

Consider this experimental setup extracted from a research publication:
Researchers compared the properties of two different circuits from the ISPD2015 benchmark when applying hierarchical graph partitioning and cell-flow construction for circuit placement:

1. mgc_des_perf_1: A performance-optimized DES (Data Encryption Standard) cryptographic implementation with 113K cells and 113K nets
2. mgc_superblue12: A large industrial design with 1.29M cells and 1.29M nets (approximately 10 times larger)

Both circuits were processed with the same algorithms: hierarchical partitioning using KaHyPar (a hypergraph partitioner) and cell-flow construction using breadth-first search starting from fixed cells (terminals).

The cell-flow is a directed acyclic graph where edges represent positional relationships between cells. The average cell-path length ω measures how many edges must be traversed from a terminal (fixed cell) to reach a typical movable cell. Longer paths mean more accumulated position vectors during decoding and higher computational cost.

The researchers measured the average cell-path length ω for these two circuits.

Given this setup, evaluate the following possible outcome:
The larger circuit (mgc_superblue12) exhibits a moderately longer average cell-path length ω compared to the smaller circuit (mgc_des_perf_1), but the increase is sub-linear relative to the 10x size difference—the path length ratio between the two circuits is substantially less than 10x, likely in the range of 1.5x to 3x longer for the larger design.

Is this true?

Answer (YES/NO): NO